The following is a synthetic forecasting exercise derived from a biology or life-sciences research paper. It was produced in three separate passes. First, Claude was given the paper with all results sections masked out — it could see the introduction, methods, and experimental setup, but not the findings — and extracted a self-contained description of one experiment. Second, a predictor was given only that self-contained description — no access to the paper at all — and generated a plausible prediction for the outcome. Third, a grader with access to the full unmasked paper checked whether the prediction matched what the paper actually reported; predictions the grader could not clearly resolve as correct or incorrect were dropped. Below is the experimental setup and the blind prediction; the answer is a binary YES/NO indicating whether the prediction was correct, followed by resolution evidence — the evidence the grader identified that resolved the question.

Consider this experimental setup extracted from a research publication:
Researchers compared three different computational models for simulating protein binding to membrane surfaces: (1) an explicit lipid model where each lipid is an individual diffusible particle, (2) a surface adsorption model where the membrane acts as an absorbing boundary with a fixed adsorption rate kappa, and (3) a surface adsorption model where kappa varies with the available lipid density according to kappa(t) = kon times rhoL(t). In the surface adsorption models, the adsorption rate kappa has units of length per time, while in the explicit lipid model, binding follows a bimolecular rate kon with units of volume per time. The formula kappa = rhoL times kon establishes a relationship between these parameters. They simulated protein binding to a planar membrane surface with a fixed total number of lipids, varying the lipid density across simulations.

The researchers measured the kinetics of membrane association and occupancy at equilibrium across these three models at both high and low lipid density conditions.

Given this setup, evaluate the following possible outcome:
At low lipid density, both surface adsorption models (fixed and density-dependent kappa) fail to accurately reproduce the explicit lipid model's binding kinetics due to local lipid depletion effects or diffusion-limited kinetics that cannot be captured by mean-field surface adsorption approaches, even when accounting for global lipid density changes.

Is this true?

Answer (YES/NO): NO